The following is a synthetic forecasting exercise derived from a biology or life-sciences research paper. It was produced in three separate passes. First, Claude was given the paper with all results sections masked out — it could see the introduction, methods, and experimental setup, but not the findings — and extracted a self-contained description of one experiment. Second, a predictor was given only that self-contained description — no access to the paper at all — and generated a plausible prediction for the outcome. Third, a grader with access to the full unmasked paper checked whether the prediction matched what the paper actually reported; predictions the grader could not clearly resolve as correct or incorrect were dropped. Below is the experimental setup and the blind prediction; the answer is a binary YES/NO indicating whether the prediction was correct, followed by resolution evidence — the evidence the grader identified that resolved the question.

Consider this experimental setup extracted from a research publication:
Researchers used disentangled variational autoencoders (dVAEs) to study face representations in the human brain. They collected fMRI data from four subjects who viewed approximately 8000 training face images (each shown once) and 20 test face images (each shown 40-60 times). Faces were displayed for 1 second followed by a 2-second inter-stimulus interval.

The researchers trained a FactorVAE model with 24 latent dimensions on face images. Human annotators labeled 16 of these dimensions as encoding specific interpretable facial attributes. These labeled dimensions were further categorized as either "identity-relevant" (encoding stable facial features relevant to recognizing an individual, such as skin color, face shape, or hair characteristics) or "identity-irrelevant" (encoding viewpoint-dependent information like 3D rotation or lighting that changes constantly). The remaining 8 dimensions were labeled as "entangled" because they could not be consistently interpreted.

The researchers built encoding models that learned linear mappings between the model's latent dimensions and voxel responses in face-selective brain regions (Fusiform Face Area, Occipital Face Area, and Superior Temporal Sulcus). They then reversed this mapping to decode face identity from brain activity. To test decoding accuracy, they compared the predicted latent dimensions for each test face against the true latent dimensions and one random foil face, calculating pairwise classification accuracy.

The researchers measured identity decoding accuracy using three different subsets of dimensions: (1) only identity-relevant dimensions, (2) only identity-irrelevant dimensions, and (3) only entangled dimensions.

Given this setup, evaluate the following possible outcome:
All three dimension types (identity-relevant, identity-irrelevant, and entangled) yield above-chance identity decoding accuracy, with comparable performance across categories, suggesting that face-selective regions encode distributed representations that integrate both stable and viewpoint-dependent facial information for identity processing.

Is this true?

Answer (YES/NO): NO